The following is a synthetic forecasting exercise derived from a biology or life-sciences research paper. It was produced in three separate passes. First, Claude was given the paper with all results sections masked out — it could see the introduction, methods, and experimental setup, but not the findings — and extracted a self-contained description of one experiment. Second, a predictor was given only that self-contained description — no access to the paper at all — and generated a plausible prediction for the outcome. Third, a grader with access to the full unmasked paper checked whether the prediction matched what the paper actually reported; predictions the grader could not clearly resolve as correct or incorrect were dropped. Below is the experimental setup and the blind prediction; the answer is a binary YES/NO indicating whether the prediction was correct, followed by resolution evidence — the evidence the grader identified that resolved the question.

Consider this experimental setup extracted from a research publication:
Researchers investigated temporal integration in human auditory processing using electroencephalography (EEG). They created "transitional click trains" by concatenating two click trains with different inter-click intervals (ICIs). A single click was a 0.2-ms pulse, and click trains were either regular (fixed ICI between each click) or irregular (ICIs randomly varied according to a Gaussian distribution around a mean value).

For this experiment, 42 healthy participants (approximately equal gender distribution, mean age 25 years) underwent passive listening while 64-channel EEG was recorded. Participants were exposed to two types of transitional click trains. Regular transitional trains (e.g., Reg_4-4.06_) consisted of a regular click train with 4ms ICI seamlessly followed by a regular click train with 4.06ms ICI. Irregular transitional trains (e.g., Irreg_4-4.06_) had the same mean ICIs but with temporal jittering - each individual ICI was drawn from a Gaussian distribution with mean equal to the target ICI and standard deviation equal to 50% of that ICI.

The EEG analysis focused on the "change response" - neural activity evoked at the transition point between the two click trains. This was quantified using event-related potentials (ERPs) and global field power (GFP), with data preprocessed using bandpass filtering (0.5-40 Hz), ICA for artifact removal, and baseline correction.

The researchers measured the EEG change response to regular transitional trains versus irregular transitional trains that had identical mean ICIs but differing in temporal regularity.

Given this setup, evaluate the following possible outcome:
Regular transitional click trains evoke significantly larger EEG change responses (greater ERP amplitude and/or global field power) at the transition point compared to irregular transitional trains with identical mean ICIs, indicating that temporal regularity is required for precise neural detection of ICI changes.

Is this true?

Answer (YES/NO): YES